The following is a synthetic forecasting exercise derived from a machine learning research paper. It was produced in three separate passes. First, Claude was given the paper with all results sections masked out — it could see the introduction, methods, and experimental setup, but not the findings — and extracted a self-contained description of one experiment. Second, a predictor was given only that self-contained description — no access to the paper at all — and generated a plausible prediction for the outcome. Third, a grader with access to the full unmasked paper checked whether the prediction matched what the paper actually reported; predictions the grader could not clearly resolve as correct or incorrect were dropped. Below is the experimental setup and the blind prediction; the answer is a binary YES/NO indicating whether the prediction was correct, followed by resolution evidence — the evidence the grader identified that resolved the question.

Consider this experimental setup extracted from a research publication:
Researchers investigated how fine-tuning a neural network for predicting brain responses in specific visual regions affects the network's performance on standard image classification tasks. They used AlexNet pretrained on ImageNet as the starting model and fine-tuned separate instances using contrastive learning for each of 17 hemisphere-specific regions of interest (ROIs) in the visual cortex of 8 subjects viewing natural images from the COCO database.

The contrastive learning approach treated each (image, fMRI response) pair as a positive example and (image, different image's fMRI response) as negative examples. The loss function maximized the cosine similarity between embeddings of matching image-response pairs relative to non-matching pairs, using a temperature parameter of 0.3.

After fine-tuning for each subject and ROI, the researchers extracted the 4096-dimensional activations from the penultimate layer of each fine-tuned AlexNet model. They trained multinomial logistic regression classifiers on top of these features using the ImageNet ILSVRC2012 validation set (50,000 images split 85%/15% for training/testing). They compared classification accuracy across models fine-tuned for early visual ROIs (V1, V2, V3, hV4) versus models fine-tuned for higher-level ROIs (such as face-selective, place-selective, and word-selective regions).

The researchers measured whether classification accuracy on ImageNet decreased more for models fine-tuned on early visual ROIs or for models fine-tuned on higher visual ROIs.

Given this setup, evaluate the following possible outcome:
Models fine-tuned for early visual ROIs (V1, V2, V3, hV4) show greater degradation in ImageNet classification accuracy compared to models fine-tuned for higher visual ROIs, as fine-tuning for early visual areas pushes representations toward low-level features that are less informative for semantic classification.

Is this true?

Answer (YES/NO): YES